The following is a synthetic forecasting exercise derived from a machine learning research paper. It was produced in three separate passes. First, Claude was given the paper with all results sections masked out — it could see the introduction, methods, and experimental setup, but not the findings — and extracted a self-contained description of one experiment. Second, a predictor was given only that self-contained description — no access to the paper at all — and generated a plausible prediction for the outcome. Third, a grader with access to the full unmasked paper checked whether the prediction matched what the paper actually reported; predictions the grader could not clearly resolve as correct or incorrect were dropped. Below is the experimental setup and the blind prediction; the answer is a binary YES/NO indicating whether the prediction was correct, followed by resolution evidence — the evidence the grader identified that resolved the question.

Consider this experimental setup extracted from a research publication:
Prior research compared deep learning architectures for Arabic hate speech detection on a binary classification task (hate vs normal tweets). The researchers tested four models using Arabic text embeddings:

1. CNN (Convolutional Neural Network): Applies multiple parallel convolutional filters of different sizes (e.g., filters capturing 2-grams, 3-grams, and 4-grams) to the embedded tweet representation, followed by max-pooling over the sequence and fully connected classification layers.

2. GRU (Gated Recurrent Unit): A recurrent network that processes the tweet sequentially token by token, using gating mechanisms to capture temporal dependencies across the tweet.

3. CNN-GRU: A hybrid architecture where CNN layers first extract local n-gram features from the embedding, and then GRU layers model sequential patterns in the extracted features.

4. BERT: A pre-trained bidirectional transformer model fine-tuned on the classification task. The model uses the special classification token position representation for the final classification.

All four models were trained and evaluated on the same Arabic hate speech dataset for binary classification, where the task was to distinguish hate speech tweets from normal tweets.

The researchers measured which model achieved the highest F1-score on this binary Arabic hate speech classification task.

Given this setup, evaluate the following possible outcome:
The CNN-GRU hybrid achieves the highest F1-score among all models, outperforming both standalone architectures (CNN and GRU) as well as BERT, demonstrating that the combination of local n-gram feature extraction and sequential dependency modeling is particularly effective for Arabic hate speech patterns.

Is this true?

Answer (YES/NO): NO